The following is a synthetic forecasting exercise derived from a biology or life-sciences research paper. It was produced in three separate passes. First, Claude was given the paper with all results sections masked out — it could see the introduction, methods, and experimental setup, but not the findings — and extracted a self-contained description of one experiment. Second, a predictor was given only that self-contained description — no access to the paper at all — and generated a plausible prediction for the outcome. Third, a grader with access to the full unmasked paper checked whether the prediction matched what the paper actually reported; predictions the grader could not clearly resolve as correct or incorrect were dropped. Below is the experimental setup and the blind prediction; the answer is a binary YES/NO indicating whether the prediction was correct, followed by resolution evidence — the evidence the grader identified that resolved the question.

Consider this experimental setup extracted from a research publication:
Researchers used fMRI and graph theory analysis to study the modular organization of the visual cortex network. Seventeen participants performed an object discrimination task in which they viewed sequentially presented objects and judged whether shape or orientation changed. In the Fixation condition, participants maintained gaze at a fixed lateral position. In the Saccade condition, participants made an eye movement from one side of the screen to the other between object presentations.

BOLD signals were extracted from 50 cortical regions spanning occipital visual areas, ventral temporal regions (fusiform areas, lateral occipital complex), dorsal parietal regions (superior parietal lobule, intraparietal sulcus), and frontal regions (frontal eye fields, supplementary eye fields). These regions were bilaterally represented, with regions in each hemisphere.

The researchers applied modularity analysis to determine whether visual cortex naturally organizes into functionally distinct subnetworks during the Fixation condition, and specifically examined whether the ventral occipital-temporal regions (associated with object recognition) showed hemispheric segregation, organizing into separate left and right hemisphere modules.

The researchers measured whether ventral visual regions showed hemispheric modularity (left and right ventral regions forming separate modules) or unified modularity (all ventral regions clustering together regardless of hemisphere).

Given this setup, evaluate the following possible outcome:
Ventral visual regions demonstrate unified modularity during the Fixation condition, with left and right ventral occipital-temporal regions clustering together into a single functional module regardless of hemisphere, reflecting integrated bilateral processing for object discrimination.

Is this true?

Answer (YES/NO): NO